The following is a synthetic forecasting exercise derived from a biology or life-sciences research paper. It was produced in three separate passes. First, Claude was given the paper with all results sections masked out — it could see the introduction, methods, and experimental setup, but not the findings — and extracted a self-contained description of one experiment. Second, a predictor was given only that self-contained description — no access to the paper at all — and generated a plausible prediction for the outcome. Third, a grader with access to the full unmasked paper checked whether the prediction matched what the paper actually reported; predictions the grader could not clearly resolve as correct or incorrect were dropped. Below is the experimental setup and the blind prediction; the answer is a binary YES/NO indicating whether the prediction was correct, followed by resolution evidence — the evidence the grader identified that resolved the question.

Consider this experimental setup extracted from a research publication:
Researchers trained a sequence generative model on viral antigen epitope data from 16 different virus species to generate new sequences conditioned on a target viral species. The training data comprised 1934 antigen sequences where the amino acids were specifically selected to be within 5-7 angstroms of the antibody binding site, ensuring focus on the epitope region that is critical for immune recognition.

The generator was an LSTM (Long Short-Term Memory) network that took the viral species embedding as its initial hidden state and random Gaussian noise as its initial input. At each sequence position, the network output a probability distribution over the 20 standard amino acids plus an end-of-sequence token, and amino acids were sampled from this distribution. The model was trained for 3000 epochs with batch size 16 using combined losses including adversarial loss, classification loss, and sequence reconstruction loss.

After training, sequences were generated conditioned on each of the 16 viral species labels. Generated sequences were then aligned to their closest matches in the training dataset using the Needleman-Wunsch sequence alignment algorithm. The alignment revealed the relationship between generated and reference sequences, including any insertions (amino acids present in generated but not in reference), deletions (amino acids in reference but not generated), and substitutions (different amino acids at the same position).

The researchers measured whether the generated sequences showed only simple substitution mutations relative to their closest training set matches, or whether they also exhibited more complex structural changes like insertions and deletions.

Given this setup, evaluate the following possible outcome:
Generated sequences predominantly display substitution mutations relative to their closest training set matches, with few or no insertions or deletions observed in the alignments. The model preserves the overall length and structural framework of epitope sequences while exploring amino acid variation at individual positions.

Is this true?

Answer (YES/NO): NO